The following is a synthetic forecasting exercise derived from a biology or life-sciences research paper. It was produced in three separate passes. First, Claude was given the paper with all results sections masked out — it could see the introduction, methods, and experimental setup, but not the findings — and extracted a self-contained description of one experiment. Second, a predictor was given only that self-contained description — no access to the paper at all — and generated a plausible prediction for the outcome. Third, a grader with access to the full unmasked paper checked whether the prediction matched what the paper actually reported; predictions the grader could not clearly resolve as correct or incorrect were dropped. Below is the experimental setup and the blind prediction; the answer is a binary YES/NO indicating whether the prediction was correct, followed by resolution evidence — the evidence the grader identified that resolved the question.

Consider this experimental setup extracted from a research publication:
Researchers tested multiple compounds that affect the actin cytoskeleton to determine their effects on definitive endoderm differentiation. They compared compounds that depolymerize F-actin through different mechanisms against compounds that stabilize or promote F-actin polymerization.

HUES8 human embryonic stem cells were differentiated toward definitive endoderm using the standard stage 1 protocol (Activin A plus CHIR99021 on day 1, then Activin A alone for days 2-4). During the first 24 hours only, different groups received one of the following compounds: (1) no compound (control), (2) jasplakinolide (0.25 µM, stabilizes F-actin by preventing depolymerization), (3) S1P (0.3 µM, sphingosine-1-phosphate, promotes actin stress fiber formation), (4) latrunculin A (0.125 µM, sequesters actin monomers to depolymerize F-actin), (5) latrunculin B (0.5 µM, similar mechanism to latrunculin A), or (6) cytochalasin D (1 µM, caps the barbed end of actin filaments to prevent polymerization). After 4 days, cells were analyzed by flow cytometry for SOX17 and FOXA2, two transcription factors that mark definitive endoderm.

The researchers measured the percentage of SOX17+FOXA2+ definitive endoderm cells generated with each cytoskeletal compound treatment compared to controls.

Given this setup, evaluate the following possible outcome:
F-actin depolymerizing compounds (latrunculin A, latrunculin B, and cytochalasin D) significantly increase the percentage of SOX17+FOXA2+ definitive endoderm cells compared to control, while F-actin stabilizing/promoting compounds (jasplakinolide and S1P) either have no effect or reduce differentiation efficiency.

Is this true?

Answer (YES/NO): NO